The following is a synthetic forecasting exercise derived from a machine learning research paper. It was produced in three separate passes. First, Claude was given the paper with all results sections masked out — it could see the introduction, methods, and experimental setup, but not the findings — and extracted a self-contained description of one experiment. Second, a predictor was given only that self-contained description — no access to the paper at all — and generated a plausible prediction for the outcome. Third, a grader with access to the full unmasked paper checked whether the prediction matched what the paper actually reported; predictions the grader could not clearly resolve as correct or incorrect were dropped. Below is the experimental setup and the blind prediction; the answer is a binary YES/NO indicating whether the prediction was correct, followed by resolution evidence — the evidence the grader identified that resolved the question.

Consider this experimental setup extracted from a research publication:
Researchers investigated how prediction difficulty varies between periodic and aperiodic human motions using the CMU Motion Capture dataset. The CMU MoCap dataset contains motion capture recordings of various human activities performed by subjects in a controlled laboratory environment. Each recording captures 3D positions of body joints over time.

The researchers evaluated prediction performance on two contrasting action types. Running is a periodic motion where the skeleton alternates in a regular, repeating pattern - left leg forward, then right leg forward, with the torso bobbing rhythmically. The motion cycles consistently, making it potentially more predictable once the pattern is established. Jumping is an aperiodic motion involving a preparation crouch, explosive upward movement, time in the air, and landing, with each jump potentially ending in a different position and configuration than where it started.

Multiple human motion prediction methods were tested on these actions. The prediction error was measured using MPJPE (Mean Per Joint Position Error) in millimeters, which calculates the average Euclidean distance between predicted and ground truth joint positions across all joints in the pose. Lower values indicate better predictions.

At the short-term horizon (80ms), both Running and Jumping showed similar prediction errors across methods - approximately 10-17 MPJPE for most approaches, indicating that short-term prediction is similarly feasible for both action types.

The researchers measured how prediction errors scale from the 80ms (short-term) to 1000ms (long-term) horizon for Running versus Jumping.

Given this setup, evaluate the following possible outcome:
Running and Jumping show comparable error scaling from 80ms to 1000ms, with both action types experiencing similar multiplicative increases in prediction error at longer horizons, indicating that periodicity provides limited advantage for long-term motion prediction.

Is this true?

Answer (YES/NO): NO